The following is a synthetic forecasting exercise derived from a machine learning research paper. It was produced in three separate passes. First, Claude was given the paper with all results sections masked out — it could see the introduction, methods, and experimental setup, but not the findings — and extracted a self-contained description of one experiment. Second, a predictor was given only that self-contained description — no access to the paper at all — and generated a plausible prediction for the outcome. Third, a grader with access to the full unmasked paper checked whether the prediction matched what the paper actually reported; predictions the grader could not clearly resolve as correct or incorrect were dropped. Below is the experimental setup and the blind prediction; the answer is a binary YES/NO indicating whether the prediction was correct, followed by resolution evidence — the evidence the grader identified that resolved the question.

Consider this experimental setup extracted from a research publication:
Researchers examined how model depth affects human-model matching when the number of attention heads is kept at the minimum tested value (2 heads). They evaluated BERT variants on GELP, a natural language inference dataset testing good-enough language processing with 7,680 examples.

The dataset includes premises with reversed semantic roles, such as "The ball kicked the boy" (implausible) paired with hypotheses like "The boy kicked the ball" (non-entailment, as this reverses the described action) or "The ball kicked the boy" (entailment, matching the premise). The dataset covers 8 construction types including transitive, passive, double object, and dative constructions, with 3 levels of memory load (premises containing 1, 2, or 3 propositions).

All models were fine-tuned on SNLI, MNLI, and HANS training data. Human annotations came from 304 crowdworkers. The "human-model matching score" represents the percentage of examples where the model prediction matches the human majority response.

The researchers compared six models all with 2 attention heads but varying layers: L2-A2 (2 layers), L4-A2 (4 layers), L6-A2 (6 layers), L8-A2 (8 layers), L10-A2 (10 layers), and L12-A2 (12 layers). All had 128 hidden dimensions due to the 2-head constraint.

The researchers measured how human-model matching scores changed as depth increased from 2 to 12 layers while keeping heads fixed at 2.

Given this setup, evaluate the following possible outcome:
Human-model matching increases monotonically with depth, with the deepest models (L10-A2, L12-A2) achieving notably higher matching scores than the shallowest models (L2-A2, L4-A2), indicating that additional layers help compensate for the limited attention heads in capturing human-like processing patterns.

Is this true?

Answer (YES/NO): NO